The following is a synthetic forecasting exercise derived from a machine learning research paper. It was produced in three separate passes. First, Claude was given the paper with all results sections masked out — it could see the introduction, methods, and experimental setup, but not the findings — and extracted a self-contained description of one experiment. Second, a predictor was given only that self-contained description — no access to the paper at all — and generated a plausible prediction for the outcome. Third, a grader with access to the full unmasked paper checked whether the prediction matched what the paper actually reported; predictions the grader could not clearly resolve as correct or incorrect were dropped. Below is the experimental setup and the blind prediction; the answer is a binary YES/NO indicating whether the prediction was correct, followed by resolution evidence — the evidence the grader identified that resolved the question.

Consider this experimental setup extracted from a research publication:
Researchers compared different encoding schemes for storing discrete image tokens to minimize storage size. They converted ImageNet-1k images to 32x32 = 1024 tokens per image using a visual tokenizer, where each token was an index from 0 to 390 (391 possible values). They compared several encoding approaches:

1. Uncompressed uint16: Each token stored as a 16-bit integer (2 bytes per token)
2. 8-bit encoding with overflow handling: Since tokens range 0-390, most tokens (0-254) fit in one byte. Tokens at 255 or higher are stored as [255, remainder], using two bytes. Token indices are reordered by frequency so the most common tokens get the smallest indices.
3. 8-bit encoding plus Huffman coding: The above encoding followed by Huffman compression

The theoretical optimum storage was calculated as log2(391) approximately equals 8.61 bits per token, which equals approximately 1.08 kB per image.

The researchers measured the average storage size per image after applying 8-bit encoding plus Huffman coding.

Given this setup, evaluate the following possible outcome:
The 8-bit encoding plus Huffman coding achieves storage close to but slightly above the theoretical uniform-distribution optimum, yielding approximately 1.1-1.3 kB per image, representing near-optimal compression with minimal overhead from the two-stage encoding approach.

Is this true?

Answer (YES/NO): YES